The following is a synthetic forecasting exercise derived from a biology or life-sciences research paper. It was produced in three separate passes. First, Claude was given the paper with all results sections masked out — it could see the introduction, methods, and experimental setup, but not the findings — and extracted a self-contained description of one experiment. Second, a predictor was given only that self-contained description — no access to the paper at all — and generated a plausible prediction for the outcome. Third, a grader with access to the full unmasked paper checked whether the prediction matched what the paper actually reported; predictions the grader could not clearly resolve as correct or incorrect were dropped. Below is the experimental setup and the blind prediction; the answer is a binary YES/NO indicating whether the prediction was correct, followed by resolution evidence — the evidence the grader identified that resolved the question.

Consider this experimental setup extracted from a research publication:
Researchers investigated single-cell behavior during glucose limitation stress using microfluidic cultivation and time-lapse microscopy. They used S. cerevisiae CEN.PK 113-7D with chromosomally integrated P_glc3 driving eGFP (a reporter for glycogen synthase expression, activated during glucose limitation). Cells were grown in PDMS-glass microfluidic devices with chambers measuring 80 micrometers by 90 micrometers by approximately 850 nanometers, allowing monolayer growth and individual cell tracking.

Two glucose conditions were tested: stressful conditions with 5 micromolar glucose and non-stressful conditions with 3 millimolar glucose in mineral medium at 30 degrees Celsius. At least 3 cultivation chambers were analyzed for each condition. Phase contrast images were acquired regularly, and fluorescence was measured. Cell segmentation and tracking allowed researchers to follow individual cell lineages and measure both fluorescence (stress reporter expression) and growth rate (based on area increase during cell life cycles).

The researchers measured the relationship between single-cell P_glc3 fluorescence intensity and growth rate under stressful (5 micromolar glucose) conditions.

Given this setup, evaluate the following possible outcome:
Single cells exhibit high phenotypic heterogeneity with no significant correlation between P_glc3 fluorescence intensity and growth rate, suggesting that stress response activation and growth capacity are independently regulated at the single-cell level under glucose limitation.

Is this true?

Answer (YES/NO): NO